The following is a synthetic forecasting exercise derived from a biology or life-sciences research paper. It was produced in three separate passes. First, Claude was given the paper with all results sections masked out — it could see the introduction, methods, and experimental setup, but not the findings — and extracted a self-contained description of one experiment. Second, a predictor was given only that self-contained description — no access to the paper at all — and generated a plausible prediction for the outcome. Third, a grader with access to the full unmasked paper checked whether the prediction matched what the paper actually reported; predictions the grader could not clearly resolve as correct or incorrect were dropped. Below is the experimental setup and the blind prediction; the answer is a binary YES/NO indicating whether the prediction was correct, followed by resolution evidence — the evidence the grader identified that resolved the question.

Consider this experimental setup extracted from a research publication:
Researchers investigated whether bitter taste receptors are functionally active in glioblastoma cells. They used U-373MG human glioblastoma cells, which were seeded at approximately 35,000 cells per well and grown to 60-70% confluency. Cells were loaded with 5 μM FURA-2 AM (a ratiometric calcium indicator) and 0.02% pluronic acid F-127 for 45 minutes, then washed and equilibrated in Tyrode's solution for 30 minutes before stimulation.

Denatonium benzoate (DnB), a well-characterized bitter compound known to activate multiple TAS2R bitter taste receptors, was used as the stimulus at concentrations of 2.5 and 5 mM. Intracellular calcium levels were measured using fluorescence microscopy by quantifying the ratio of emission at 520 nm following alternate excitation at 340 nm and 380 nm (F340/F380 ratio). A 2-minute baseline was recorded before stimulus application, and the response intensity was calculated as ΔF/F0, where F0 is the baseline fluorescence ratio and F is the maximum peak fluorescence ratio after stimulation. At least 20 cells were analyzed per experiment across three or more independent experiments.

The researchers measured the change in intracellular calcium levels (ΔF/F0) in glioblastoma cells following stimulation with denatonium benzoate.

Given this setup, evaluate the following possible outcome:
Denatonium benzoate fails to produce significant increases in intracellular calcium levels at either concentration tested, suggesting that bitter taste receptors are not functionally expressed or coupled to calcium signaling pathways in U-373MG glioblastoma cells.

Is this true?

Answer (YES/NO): NO